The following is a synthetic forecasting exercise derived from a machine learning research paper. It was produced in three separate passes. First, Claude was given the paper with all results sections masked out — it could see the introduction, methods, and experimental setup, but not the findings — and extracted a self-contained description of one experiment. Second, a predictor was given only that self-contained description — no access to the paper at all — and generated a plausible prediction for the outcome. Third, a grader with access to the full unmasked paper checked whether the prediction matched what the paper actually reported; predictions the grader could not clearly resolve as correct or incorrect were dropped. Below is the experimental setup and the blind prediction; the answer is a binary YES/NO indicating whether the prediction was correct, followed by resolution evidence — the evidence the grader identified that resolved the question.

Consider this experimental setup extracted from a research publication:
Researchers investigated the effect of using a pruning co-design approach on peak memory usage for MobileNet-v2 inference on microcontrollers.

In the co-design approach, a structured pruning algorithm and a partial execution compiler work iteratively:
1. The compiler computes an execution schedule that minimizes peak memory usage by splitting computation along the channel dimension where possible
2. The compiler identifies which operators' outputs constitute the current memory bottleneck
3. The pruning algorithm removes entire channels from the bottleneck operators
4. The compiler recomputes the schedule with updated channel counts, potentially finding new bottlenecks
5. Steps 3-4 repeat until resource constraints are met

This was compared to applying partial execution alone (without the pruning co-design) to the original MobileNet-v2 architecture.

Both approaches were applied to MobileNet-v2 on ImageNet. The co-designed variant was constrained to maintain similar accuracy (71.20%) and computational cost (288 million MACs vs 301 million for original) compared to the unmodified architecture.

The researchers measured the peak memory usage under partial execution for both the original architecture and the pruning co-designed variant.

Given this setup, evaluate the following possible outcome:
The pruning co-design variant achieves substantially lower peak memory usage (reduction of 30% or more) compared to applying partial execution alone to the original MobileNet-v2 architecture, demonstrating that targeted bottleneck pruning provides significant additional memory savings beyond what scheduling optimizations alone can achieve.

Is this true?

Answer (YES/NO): NO